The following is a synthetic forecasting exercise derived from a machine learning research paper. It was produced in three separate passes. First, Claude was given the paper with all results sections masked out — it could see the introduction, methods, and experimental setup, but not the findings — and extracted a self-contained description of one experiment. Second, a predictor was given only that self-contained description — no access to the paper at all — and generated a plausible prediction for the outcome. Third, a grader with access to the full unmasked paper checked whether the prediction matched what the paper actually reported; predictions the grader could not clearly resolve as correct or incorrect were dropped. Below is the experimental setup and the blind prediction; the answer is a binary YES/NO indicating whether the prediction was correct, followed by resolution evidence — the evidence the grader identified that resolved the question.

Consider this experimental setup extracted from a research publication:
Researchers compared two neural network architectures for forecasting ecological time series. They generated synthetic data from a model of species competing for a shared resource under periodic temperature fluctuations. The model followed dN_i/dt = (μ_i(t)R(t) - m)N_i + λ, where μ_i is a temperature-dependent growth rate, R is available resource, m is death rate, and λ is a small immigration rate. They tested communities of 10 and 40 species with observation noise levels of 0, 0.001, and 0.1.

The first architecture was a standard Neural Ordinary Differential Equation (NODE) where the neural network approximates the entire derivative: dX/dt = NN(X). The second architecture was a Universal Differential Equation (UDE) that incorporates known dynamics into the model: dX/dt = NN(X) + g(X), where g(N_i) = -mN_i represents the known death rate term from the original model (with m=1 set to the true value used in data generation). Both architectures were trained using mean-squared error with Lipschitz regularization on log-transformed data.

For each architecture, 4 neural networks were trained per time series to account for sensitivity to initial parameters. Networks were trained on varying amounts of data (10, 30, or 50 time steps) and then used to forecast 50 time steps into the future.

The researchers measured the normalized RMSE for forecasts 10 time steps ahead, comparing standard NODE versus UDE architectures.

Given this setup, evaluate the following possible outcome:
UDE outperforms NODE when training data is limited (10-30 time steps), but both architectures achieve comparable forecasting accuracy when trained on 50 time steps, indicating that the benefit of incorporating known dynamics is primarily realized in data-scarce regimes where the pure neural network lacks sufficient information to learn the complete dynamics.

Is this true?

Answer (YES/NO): NO